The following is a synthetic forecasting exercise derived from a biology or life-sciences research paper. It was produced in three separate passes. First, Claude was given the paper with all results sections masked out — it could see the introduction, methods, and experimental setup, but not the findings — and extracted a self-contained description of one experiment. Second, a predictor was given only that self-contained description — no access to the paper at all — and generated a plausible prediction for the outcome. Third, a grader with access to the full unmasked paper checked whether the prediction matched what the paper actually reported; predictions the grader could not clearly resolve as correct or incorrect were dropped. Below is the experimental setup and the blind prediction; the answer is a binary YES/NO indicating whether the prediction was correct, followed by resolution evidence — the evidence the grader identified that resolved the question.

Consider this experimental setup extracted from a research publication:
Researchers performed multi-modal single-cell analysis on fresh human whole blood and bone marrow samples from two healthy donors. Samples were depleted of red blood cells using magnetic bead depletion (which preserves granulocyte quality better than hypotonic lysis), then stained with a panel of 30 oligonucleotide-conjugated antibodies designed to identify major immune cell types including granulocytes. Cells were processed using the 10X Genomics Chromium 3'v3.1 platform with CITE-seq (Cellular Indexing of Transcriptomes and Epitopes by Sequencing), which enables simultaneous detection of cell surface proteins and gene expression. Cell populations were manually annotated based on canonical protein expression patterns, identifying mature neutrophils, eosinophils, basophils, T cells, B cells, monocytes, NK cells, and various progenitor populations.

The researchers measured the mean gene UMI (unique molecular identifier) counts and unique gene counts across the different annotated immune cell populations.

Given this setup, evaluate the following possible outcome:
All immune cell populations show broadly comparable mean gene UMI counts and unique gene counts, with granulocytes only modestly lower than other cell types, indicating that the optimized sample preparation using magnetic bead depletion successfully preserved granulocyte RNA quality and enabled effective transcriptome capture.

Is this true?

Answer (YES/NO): NO